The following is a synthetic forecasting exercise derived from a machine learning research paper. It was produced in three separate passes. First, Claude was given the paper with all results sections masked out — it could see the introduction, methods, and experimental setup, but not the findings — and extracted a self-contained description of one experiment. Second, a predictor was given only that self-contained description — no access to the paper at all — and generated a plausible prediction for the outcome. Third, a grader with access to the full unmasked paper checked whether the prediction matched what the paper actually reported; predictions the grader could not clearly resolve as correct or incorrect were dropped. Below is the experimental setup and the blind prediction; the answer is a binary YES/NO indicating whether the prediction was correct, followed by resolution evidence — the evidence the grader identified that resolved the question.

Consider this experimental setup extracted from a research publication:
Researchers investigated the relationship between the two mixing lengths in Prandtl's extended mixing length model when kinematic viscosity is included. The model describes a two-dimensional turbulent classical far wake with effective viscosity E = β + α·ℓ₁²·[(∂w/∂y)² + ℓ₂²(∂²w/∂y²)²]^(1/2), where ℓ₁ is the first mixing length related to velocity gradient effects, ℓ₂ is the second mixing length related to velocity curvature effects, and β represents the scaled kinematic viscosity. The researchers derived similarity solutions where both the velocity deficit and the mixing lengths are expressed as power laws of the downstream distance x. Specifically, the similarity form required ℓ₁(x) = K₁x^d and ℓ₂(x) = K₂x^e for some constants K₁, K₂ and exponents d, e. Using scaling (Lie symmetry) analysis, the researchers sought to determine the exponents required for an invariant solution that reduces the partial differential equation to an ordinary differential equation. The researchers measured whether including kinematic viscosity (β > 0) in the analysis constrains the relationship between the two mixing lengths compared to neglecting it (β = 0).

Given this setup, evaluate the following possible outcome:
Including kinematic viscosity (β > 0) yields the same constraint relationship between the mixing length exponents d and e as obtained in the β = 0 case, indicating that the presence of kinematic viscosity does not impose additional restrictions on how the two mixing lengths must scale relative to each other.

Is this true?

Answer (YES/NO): NO